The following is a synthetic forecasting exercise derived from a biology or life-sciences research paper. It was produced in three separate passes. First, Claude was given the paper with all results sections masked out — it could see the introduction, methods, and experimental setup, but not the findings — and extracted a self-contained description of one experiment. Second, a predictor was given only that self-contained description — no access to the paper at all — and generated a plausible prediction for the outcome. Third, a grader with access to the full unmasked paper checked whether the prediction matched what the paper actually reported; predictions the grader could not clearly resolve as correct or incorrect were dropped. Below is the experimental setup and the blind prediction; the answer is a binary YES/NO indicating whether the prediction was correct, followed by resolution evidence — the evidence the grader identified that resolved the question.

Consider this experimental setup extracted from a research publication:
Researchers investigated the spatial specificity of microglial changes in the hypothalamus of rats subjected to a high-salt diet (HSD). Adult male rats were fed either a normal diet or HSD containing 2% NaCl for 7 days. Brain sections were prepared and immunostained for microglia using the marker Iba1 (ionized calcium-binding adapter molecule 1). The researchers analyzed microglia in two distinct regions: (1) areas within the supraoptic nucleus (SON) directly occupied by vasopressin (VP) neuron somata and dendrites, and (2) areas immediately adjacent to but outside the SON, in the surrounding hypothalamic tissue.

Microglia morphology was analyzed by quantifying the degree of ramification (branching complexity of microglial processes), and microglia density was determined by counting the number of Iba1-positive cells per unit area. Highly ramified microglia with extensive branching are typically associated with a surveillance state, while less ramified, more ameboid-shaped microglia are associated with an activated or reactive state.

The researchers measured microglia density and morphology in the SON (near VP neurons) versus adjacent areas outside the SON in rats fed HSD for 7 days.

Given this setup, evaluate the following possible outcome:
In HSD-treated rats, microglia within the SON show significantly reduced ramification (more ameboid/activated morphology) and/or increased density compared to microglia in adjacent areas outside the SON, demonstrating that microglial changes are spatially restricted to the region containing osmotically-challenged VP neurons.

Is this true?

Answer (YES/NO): YES